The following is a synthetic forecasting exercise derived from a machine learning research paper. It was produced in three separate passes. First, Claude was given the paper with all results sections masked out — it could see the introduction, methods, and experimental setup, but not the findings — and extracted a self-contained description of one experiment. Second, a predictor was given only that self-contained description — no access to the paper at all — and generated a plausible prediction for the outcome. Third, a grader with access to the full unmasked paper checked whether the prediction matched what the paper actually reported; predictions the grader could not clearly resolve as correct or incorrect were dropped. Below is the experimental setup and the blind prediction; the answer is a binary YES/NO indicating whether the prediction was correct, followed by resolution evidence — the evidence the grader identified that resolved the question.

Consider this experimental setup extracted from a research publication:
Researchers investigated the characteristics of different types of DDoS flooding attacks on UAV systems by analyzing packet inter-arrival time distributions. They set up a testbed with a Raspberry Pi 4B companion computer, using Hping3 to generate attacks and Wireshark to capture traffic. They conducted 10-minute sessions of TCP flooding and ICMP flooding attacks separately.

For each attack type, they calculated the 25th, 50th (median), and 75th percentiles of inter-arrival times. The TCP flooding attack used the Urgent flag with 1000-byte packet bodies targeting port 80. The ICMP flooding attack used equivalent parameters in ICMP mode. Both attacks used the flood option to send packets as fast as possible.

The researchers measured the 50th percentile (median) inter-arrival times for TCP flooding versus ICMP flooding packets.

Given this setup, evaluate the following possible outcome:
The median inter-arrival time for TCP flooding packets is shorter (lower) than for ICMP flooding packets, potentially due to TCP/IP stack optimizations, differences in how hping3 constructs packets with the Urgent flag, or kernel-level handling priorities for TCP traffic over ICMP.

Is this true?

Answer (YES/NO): YES